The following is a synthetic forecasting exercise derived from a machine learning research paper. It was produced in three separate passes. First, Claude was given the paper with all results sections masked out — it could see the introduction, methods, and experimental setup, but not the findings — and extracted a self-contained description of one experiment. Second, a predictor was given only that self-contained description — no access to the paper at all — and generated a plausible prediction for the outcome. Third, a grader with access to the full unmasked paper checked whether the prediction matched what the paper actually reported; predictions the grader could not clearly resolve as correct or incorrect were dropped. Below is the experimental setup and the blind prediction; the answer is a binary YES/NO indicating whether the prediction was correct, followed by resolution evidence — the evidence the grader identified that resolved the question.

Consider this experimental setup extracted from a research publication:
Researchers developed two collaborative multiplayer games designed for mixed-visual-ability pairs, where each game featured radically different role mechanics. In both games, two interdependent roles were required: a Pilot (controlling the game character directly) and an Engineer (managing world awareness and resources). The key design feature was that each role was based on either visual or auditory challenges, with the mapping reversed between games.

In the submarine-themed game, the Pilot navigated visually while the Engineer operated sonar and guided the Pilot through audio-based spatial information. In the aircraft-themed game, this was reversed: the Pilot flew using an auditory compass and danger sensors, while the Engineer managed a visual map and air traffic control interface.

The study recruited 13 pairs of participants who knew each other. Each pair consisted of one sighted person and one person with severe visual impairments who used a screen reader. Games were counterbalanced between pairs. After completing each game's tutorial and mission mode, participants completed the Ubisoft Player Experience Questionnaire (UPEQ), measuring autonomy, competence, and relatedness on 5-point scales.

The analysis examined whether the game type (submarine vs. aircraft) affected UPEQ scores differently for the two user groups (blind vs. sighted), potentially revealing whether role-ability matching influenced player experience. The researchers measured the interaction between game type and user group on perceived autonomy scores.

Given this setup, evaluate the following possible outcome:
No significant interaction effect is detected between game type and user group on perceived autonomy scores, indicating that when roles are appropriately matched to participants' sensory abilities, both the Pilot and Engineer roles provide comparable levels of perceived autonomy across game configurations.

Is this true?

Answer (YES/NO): YES